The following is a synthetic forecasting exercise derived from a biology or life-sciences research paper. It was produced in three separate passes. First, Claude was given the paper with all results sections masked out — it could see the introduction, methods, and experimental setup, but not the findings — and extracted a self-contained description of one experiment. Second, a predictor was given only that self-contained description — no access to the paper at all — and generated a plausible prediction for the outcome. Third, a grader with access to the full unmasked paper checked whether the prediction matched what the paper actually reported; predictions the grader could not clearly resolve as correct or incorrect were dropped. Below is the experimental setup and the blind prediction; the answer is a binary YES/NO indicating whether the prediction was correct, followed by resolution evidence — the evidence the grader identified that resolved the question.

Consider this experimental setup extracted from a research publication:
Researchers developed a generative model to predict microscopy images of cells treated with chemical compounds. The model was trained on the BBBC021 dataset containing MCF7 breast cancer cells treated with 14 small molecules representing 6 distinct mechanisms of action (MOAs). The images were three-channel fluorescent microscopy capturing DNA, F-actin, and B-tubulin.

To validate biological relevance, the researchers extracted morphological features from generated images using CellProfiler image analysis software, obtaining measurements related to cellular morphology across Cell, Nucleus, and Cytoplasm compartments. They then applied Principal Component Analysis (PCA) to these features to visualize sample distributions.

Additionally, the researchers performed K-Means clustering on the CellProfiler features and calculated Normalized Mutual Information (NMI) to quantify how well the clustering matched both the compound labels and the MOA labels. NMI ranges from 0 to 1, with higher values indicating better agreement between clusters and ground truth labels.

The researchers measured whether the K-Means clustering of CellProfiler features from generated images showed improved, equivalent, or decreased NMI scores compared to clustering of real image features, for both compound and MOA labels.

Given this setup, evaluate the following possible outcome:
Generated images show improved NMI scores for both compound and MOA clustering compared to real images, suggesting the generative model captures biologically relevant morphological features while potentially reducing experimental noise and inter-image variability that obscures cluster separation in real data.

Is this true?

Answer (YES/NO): YES